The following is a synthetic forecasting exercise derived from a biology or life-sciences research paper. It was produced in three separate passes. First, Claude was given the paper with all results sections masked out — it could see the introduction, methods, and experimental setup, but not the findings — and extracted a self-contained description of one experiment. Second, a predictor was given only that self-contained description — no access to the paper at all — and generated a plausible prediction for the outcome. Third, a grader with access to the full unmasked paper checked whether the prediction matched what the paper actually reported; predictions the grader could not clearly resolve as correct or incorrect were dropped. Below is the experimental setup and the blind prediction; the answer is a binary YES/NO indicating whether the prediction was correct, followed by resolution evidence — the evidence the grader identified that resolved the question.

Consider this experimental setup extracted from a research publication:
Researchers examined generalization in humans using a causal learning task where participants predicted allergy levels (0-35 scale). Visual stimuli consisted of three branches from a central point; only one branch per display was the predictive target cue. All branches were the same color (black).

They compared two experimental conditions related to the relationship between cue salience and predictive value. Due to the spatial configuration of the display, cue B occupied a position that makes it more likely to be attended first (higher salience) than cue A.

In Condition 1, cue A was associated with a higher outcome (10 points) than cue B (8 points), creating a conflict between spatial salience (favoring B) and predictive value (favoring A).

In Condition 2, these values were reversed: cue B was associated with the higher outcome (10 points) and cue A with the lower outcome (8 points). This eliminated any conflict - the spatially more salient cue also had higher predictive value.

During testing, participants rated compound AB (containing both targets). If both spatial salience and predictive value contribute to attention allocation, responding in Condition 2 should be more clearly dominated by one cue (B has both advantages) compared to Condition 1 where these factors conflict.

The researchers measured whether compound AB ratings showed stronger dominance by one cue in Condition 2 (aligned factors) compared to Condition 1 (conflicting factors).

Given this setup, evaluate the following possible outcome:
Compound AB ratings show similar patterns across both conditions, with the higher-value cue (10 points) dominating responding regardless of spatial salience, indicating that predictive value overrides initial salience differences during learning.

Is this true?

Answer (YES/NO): NO